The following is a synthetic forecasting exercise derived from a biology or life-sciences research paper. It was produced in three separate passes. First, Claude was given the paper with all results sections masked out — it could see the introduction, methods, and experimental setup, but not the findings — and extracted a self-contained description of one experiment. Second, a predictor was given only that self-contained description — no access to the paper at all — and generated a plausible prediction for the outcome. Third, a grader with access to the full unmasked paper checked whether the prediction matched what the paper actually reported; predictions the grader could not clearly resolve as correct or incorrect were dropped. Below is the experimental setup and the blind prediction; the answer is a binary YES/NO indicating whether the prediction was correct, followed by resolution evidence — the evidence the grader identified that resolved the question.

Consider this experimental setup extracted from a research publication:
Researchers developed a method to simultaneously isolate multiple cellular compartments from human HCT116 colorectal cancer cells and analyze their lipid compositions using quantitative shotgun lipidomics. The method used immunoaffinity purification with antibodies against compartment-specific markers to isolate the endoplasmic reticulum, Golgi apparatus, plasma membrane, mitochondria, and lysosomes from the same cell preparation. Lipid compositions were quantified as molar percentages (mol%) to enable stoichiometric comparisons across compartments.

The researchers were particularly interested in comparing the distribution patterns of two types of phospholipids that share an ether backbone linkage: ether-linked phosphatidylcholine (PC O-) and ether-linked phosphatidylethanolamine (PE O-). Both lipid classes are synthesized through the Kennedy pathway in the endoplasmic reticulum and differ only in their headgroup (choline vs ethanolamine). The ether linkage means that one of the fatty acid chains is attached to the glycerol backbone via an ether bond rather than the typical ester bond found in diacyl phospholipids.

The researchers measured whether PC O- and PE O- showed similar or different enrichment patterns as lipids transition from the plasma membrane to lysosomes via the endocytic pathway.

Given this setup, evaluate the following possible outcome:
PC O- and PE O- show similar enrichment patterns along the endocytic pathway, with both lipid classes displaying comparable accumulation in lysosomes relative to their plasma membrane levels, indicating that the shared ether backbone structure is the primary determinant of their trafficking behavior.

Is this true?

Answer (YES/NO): NO